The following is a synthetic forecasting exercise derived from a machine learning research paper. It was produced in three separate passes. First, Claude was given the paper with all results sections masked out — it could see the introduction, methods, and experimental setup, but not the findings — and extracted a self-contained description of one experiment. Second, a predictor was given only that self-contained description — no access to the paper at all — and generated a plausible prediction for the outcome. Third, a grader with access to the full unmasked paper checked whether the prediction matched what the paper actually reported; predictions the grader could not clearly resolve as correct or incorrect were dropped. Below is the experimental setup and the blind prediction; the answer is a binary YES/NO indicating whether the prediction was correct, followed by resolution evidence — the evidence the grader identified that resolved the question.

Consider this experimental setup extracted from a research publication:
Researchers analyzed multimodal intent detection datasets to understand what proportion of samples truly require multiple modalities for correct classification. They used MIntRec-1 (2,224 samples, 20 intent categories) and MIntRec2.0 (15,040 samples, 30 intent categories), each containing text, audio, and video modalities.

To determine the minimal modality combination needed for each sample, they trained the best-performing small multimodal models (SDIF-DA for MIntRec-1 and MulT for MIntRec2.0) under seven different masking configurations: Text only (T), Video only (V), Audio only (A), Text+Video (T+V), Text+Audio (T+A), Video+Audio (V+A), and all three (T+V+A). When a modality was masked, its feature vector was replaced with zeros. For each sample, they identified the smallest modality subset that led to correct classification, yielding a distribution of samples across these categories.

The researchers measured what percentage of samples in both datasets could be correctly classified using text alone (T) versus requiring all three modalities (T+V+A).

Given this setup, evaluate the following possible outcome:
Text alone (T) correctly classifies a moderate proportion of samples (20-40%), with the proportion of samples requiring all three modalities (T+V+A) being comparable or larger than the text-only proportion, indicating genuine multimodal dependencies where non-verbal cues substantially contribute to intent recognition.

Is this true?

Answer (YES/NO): NO